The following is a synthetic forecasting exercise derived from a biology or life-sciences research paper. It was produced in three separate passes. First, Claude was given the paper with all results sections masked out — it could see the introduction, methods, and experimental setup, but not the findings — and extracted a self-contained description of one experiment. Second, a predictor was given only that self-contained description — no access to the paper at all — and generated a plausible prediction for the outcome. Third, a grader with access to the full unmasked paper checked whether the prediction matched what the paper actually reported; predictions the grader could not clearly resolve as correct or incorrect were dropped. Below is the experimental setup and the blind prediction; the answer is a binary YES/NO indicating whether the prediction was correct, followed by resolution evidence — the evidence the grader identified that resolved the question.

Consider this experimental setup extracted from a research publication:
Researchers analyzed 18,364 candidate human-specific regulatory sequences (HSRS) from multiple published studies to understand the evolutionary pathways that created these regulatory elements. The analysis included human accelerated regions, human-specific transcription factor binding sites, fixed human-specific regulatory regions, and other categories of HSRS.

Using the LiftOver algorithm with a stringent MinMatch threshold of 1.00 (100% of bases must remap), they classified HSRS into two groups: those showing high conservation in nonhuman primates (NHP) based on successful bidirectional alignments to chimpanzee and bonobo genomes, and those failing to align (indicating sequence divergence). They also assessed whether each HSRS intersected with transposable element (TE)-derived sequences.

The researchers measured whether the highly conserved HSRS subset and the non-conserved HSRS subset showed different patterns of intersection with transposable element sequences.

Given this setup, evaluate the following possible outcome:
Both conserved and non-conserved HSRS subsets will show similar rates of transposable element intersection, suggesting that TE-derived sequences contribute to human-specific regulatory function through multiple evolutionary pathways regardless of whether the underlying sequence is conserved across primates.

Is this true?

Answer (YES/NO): NO